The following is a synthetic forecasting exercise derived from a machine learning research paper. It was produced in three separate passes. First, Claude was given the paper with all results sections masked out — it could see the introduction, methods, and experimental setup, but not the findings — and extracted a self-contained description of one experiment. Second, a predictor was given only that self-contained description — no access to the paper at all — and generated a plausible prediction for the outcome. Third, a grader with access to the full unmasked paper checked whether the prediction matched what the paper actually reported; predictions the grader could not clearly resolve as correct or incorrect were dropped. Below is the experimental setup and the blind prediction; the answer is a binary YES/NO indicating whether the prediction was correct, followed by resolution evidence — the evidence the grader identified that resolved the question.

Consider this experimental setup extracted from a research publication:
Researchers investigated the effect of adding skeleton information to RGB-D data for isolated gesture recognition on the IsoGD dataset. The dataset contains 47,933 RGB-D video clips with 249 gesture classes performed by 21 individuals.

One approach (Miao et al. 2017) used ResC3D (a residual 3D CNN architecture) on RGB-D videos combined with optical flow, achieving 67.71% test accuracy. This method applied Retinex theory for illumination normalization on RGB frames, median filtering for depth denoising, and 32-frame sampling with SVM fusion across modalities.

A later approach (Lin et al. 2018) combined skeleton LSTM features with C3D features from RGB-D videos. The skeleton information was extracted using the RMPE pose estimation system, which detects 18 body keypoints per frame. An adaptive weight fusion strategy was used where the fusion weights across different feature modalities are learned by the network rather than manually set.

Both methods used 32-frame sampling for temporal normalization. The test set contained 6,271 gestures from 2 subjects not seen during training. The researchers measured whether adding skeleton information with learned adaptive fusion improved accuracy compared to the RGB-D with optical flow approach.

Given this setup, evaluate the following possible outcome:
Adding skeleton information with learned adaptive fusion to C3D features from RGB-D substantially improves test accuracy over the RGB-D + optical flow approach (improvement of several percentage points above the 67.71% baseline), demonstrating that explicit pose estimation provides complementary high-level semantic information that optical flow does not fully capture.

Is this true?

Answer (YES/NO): NO